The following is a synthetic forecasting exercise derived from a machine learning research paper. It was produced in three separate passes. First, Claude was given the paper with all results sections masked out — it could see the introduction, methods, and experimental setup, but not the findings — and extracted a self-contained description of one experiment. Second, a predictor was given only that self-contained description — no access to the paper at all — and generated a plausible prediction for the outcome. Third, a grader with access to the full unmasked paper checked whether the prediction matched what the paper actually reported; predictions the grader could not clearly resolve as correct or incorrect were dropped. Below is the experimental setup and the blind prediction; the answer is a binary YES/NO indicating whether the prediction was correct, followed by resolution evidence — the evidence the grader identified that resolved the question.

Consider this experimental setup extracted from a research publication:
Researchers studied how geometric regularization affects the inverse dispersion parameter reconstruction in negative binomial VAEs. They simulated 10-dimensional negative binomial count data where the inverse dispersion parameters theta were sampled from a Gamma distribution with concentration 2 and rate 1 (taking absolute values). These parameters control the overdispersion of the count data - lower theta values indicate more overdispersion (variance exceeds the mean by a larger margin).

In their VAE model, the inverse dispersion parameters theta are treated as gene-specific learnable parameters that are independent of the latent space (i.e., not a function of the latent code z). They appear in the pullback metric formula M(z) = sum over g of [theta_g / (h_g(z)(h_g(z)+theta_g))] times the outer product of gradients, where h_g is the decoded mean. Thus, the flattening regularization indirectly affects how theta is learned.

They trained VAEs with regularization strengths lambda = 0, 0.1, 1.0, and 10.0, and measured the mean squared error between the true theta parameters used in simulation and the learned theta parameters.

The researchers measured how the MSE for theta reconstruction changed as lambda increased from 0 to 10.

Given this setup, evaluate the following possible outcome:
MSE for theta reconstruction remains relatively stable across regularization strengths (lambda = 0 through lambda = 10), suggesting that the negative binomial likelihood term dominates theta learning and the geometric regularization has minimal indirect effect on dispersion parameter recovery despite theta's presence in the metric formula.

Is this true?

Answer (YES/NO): NO